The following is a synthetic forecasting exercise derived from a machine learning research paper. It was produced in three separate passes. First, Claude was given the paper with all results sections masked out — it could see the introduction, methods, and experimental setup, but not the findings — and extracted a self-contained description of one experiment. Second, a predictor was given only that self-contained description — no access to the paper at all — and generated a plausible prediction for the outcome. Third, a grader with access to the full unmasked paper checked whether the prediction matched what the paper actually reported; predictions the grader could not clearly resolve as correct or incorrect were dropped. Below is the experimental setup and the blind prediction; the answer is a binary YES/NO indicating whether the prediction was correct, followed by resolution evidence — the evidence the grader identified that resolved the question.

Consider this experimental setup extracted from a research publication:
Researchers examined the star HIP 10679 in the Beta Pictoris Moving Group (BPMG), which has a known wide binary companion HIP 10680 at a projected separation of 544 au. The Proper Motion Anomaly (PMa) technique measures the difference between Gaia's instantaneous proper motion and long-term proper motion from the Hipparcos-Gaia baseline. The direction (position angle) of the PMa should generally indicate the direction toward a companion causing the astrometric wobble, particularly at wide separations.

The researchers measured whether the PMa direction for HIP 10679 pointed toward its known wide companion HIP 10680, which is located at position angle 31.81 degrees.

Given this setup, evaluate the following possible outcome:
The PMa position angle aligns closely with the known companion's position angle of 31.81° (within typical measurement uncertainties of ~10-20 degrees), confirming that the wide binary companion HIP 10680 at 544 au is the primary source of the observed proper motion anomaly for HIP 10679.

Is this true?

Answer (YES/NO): NO